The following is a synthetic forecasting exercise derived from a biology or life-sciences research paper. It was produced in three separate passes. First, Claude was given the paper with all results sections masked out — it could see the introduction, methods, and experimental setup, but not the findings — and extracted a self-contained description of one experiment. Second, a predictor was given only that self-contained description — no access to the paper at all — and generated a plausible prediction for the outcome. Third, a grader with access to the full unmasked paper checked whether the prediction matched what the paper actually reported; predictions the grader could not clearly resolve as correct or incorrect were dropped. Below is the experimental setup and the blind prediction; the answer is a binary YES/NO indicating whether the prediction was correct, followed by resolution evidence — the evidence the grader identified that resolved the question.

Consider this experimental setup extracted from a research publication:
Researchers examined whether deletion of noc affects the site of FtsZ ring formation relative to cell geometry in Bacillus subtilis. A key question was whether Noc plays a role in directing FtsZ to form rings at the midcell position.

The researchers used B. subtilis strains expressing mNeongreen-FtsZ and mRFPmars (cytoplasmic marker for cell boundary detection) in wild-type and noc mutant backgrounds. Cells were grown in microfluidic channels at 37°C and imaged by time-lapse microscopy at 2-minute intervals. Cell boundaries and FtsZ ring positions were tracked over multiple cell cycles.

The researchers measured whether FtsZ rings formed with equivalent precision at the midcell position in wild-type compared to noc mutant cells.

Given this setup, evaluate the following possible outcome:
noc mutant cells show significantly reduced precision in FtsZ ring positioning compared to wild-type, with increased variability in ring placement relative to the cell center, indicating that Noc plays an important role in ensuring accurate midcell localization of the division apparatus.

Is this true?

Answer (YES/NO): NO